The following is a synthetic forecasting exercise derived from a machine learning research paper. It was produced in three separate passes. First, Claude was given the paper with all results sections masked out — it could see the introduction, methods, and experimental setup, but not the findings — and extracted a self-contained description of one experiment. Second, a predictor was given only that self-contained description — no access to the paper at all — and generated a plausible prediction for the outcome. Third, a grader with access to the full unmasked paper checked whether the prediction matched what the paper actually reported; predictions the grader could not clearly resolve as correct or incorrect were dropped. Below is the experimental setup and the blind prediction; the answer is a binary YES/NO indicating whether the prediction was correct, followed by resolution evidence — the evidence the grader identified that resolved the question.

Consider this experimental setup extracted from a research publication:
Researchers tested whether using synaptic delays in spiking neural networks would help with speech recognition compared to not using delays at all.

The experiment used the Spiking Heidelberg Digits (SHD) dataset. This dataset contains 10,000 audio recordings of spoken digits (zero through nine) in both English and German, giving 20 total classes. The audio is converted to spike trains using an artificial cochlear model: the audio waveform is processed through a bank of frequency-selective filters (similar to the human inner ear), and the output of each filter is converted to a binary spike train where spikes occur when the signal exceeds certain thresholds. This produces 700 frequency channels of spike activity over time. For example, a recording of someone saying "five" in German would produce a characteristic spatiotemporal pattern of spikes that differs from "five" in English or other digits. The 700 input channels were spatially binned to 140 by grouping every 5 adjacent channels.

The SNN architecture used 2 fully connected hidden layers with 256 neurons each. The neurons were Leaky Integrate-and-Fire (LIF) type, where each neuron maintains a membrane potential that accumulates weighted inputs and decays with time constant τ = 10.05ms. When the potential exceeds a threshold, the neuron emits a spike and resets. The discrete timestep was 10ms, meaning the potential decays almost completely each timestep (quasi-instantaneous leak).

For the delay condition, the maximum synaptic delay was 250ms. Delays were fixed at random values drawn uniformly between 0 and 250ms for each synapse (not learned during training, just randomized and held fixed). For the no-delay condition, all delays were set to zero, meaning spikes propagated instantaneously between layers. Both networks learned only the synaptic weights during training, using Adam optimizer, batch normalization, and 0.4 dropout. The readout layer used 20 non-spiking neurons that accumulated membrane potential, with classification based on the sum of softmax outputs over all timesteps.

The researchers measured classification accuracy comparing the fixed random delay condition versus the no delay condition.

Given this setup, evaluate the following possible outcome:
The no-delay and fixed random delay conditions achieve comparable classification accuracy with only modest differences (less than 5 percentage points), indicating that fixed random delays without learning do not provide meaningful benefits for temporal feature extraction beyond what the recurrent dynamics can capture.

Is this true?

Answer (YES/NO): NO